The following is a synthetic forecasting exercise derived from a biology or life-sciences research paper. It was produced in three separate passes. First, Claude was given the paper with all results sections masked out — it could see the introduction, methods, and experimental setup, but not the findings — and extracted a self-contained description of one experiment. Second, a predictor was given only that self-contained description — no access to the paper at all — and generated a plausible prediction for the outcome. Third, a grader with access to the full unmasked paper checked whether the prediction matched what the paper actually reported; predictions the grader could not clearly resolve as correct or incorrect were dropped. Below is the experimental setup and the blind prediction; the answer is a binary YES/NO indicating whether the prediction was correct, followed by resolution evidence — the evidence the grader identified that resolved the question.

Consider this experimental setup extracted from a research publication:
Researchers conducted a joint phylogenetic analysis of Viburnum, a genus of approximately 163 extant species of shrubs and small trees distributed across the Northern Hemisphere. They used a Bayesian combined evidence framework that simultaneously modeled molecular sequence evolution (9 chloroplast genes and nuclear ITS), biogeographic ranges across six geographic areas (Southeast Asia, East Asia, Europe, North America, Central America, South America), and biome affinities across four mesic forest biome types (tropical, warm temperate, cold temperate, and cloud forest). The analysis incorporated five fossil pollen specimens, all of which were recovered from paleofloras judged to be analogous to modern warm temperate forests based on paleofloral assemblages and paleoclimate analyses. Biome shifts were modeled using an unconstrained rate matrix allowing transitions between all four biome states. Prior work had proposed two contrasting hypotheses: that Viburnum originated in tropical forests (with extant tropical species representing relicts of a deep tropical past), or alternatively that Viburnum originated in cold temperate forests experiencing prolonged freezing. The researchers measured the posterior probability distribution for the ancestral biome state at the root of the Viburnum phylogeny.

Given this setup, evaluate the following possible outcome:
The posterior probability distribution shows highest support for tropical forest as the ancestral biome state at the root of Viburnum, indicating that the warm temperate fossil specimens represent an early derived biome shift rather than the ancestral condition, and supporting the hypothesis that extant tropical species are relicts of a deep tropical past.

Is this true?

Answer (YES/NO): NO